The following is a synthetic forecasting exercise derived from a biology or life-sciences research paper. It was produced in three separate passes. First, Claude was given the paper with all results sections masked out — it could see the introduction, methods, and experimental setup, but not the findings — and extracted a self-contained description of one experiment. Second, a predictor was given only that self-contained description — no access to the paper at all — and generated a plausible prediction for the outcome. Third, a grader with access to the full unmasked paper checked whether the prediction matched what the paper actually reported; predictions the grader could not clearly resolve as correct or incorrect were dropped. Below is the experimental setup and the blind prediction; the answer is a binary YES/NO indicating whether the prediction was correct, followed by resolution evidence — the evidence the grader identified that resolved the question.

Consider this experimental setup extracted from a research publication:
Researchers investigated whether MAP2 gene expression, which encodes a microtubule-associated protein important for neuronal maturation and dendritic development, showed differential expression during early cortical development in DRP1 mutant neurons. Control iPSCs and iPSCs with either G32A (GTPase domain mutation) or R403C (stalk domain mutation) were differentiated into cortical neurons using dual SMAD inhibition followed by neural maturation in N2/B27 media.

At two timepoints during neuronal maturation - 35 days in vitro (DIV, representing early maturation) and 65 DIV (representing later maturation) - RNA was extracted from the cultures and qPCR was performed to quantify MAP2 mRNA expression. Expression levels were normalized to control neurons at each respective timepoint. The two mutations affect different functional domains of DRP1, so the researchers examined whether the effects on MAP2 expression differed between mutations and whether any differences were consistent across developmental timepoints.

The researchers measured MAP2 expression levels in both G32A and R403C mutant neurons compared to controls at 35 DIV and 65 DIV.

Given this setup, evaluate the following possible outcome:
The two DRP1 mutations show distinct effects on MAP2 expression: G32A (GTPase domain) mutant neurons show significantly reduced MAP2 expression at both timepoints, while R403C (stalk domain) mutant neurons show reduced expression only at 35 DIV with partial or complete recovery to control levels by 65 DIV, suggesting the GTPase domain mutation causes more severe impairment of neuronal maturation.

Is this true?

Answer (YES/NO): NO